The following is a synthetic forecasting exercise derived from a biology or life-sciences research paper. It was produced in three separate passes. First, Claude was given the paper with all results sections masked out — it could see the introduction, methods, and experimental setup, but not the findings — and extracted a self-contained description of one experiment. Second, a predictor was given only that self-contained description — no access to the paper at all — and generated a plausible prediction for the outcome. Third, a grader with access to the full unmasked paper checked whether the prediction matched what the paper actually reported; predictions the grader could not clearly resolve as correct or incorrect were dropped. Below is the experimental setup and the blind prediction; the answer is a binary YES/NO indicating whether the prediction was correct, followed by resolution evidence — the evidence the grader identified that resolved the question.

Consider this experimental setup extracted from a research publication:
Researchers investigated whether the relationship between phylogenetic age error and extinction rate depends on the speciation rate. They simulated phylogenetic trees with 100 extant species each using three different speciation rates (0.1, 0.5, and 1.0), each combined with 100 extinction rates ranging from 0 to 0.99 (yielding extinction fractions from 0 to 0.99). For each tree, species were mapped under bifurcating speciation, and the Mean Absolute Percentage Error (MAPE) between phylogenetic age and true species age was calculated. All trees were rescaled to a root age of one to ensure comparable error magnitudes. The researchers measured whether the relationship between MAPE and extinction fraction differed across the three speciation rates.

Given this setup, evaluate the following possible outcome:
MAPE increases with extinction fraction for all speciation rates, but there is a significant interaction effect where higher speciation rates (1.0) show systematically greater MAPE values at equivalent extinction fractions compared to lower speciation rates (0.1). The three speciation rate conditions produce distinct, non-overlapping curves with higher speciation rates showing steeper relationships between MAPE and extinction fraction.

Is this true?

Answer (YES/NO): NO